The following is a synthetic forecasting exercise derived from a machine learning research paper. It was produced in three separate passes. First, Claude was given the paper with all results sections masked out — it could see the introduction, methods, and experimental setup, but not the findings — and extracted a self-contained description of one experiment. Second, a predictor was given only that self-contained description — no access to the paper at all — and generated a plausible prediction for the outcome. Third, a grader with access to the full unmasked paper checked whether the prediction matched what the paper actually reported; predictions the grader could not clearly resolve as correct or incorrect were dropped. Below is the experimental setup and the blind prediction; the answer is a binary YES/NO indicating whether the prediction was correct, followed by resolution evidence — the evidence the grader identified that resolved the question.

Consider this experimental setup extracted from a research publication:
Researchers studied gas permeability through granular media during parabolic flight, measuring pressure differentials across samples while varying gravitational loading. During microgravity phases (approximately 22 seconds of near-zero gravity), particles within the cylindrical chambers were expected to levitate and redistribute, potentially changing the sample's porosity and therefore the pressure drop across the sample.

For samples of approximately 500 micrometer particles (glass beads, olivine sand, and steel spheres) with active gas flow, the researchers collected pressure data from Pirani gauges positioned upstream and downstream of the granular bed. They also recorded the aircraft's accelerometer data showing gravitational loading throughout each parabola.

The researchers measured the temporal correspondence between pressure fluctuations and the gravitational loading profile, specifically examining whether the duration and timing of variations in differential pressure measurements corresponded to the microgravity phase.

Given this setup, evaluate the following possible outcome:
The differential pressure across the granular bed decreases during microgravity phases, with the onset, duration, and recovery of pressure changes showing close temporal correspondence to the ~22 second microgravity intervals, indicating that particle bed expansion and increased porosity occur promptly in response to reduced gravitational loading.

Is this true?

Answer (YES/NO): YES